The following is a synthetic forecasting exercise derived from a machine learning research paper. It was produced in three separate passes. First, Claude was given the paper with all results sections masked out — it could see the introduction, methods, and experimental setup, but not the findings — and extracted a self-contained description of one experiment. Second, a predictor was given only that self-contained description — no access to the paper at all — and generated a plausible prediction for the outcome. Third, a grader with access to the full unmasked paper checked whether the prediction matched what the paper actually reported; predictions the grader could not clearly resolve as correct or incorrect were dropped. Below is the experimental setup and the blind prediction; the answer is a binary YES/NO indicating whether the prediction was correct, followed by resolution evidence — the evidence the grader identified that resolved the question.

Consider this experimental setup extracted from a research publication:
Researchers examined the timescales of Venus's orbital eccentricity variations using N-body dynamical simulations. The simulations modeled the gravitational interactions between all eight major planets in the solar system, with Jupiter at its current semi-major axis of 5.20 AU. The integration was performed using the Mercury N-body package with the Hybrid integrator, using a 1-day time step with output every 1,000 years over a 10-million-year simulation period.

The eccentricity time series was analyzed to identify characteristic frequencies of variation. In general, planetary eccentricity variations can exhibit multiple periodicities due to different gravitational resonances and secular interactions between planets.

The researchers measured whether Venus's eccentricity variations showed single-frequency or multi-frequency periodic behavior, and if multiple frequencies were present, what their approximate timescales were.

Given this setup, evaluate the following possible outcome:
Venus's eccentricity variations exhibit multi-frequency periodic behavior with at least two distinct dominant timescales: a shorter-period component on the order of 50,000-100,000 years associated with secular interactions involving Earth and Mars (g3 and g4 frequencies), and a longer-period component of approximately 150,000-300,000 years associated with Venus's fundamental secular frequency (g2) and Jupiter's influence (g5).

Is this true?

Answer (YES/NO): NO